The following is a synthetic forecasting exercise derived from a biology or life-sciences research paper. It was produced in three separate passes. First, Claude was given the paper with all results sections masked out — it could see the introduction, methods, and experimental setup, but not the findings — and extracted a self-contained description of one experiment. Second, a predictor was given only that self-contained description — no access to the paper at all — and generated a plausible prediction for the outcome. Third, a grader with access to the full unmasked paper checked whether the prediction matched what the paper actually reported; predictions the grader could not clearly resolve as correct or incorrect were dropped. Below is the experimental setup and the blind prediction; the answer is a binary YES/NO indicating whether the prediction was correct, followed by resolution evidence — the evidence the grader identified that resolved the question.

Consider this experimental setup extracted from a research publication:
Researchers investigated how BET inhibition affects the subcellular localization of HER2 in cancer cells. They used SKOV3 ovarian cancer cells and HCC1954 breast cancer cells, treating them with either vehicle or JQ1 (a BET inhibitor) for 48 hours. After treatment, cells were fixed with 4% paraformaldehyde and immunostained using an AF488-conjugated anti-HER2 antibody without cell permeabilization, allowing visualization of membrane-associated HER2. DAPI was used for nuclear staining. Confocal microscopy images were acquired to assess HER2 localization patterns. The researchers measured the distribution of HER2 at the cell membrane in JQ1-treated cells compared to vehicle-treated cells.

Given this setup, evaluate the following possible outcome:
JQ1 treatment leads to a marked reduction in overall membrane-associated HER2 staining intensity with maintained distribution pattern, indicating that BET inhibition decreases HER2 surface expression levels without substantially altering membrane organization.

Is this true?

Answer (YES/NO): NO